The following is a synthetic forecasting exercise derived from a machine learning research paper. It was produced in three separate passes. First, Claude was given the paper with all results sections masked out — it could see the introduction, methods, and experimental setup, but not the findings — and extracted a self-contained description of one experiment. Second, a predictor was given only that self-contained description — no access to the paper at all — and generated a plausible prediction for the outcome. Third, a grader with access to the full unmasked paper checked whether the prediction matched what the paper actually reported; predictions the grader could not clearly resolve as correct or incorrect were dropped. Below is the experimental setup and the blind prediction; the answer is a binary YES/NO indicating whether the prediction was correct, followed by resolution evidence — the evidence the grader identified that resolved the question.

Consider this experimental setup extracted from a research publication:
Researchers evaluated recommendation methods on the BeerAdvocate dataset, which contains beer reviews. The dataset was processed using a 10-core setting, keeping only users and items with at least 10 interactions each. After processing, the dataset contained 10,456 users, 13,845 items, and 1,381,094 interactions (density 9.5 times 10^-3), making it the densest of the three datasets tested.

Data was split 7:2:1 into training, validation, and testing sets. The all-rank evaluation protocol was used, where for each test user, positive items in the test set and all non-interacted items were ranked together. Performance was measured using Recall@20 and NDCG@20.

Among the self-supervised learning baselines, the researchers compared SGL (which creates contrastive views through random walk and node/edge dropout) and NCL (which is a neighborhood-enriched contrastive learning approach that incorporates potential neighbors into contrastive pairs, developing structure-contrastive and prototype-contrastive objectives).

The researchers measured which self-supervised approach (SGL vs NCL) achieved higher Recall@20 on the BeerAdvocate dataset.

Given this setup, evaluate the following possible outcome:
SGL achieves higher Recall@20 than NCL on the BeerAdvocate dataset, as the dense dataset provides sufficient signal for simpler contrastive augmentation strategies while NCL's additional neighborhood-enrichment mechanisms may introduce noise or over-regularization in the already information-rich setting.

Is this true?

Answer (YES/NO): YES